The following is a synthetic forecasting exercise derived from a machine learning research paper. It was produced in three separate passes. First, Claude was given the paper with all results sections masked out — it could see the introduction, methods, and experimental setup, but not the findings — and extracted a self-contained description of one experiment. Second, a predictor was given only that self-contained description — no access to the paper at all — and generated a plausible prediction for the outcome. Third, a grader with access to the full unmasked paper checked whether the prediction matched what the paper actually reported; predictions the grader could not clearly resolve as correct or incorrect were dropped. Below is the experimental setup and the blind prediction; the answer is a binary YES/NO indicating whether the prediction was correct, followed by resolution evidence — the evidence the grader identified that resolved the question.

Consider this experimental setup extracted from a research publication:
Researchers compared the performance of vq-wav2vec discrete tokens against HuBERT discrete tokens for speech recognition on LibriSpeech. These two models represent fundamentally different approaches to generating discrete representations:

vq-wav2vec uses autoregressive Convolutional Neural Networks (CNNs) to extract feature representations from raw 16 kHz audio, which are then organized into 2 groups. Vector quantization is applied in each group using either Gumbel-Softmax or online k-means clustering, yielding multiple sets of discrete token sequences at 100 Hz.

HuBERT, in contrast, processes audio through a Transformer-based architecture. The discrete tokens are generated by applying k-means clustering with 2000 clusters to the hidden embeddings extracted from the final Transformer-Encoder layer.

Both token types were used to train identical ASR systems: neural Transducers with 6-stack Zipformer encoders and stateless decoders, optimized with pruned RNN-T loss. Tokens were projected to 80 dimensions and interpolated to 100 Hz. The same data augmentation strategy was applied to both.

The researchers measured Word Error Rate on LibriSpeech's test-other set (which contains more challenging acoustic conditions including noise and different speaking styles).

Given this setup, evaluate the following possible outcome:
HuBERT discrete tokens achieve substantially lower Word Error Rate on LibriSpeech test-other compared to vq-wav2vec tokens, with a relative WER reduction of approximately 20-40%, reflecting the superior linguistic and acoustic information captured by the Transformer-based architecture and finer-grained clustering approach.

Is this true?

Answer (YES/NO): YES